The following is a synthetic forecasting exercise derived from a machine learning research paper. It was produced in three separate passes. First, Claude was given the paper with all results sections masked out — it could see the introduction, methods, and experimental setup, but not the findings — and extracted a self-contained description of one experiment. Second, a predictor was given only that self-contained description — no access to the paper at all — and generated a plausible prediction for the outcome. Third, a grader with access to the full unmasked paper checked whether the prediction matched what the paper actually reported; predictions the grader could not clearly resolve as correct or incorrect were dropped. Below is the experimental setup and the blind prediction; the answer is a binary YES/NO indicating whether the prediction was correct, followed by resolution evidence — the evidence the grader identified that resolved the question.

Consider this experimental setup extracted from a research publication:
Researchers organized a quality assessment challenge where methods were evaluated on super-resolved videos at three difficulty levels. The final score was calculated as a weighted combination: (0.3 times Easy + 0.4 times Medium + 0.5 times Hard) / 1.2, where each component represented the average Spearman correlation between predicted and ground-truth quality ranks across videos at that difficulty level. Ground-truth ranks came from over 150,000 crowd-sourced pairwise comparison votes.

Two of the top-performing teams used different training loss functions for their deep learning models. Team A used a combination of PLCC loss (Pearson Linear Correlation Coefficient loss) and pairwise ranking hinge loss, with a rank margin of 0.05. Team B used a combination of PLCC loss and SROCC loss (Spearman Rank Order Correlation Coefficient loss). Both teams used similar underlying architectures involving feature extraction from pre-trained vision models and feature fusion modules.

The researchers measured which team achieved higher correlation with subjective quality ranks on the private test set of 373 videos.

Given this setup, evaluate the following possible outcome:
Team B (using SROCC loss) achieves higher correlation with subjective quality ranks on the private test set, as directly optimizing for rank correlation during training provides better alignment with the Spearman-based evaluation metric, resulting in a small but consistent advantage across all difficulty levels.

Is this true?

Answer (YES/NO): NO